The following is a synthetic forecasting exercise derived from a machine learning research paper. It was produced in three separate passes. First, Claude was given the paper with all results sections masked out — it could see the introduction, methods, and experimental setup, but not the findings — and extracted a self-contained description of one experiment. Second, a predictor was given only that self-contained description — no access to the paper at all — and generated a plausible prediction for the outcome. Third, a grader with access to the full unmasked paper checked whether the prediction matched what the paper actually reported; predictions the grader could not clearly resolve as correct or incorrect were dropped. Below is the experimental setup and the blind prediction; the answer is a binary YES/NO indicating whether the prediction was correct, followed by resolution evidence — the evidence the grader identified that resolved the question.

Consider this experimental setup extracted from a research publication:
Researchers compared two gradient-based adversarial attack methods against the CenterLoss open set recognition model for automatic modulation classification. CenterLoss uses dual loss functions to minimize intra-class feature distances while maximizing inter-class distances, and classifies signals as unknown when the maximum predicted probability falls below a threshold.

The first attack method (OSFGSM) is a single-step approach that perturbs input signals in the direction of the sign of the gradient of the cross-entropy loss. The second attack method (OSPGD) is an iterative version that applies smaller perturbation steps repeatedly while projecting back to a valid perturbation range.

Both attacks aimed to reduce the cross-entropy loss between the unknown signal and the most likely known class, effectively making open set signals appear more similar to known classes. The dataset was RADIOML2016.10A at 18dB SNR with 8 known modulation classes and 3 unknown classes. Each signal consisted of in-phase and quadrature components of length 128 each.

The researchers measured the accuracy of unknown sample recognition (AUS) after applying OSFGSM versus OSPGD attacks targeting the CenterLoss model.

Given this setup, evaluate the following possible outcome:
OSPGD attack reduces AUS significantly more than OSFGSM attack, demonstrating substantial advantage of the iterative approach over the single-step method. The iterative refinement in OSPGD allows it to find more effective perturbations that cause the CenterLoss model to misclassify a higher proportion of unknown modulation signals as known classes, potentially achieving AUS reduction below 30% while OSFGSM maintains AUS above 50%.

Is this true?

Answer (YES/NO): NO